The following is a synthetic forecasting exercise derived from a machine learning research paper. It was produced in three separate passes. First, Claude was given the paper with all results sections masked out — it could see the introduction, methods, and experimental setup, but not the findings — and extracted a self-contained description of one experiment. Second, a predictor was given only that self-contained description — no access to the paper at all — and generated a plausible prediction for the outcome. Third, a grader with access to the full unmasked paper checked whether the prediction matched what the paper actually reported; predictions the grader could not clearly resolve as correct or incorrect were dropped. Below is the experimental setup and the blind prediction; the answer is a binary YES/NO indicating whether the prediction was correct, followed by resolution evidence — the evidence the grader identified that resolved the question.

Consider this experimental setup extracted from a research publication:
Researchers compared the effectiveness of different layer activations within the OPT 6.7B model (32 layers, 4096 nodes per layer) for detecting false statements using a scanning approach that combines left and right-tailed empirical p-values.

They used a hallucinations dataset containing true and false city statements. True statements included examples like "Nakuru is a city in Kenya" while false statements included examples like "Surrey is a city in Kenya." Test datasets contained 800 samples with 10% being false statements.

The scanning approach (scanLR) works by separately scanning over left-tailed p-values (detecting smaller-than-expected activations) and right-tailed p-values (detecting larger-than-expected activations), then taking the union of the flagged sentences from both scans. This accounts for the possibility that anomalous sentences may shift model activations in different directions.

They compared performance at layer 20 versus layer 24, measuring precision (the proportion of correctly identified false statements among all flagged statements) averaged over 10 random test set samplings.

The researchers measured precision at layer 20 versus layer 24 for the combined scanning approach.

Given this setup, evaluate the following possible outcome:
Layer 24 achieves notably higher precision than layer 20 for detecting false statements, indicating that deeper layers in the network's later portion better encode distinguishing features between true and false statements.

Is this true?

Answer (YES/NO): YES